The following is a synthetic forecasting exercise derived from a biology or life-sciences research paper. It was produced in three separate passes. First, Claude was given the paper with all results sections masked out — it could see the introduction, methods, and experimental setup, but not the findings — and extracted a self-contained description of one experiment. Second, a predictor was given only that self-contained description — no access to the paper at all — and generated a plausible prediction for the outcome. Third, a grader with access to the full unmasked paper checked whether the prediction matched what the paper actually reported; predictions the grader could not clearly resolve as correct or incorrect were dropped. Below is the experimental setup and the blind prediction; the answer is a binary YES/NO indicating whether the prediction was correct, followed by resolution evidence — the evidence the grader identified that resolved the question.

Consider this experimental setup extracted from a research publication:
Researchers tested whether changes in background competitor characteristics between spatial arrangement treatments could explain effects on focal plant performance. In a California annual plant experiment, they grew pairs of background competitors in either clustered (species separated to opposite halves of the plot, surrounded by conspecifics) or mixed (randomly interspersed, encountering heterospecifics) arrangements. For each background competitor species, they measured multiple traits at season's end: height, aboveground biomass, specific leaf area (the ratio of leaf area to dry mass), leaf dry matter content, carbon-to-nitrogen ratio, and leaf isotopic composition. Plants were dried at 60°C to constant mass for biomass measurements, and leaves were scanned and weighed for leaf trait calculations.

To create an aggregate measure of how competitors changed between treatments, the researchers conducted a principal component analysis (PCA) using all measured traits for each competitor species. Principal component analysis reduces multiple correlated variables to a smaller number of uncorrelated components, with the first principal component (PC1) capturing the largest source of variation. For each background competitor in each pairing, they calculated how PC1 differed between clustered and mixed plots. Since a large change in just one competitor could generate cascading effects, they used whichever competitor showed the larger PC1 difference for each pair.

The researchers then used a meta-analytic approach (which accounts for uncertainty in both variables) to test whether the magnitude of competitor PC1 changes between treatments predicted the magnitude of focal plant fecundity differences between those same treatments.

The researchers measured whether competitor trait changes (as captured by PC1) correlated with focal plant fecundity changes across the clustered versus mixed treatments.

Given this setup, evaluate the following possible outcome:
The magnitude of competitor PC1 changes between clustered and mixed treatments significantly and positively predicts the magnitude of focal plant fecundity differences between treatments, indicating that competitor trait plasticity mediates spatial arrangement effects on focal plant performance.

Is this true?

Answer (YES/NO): NO